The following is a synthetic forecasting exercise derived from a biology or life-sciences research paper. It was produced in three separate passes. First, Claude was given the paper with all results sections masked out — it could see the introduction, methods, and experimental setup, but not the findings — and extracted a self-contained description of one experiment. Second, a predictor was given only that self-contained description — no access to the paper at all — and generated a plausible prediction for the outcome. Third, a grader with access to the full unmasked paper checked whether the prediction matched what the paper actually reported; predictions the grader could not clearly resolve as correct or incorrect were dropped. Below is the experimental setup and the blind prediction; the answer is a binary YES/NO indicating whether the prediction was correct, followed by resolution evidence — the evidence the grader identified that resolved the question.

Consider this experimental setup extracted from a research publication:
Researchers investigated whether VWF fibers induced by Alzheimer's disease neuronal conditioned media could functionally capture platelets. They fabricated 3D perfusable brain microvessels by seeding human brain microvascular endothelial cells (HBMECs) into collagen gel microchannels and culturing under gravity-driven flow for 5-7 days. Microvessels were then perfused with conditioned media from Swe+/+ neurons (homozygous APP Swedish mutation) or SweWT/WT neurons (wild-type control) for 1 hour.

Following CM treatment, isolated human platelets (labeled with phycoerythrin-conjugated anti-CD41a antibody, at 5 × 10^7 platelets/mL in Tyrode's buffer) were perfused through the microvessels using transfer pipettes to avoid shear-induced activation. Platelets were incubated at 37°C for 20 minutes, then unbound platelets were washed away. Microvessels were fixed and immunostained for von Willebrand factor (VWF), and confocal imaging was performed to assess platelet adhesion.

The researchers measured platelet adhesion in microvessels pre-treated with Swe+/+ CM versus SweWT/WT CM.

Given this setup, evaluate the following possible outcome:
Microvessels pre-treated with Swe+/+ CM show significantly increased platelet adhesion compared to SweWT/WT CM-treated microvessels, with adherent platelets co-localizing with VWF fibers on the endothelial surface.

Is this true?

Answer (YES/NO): YES